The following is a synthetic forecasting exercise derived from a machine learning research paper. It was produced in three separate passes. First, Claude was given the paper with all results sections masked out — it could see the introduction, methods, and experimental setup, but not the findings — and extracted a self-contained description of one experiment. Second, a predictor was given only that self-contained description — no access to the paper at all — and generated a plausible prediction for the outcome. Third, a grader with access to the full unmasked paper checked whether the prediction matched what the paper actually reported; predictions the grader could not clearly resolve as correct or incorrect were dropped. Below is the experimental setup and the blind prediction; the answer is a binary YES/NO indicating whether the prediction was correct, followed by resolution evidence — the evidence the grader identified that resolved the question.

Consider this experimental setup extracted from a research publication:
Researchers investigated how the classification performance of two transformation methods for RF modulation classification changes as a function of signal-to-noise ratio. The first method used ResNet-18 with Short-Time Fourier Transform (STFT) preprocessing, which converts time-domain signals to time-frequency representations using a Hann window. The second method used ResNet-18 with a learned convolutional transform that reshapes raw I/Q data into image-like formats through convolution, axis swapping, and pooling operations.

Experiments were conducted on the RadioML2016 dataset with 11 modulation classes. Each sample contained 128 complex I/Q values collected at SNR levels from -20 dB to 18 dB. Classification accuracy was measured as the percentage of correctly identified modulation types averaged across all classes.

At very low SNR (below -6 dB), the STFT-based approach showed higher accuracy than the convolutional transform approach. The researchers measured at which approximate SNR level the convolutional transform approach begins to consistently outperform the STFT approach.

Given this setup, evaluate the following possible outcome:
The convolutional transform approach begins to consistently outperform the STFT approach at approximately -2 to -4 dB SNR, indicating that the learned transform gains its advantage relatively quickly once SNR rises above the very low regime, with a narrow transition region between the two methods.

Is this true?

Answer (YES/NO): YES